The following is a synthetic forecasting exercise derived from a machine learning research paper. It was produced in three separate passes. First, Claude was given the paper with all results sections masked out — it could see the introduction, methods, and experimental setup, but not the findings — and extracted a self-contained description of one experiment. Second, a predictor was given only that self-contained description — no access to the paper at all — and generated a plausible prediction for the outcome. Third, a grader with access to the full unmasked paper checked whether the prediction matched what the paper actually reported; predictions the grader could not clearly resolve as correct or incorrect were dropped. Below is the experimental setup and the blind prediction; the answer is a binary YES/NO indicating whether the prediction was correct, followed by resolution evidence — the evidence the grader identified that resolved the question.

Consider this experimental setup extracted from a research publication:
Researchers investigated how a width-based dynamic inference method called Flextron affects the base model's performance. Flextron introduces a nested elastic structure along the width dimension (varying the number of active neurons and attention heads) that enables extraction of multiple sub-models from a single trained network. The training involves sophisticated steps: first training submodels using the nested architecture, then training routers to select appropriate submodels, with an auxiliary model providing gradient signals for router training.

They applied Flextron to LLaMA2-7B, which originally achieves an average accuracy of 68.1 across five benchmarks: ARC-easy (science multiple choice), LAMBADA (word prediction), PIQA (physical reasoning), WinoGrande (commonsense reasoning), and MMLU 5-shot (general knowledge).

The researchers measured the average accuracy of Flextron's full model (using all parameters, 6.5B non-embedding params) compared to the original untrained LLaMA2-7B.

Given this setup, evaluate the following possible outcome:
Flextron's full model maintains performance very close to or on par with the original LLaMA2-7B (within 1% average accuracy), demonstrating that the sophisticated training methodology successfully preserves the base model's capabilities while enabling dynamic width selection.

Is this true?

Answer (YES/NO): NO